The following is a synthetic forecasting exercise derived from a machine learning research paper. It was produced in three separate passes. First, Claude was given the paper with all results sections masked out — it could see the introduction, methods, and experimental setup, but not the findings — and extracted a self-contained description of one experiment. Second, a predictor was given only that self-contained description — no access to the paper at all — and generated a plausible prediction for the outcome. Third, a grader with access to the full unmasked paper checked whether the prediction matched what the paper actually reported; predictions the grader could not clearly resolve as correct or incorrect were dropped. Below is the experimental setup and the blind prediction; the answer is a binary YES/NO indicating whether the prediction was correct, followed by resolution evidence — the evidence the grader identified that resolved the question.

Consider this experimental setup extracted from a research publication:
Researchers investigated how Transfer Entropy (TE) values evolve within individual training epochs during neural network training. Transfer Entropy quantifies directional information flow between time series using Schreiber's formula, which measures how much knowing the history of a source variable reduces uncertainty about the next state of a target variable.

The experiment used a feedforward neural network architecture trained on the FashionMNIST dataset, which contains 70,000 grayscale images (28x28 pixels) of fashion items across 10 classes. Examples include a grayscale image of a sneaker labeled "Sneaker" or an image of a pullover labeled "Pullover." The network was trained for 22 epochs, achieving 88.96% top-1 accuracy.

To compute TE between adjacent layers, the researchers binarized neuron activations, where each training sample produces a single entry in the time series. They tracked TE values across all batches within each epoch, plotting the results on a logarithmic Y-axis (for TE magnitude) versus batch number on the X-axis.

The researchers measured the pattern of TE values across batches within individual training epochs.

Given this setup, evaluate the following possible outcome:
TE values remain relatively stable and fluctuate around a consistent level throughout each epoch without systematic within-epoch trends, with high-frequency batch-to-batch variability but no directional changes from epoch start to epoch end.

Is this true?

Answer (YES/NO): NO